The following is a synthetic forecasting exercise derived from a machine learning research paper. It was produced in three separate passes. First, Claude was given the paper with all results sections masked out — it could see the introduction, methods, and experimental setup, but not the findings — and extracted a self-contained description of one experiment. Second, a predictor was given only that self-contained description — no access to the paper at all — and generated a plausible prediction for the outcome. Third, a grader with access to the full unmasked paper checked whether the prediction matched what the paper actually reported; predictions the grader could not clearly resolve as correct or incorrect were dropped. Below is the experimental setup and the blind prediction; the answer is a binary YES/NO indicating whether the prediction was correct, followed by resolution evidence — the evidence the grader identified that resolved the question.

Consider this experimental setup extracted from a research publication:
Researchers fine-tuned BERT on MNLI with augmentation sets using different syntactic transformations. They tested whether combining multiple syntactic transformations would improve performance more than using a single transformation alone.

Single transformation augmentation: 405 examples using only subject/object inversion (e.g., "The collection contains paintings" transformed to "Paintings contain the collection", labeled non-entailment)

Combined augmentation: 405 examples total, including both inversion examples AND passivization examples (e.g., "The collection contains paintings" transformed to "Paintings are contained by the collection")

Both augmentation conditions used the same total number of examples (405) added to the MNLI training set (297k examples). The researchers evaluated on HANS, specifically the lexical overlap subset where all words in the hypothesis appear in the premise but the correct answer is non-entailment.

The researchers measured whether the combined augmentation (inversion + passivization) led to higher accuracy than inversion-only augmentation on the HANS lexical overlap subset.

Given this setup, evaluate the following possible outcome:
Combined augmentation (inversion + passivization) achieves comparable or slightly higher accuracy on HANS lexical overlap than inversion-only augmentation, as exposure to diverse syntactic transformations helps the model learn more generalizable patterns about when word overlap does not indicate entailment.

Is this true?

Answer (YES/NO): NO